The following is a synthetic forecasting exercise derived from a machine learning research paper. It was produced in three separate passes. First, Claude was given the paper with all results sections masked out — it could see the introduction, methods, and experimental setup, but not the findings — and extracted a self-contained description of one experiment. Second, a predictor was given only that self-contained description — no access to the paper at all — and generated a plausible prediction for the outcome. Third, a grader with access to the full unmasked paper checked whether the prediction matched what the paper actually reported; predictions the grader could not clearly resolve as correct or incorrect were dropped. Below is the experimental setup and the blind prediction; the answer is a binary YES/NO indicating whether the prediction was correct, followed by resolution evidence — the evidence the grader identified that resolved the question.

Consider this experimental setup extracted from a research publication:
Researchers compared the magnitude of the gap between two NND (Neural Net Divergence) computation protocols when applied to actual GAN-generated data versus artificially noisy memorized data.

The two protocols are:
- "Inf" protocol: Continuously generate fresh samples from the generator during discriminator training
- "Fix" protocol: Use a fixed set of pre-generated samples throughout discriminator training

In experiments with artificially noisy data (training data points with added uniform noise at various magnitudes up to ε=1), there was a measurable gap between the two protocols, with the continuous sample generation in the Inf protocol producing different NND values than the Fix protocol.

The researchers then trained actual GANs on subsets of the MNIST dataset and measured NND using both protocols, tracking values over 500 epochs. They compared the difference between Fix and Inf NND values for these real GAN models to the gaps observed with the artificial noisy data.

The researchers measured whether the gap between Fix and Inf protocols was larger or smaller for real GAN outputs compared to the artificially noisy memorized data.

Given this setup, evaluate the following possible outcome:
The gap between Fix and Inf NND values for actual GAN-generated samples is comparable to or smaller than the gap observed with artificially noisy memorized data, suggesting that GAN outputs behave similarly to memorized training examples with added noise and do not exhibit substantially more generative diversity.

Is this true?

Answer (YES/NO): YES